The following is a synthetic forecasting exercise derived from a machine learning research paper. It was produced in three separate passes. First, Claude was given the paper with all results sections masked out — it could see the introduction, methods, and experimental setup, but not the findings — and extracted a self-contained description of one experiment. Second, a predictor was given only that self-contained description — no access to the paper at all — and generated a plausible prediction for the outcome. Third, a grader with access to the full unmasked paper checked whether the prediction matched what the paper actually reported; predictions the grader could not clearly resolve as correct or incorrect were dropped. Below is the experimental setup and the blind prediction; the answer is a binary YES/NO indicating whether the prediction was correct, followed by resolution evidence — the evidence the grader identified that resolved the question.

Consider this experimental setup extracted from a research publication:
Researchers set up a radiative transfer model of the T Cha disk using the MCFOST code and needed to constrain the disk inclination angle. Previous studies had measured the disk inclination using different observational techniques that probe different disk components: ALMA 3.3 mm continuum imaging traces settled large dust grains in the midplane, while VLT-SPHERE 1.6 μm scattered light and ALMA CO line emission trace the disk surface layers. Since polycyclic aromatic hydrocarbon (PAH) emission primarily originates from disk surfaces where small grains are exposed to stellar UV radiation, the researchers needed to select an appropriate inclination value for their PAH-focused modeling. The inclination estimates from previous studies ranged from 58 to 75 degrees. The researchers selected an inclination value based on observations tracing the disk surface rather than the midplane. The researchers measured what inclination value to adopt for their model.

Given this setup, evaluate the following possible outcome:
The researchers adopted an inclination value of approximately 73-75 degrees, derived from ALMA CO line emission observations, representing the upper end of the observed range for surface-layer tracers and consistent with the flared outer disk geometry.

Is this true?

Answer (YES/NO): NO